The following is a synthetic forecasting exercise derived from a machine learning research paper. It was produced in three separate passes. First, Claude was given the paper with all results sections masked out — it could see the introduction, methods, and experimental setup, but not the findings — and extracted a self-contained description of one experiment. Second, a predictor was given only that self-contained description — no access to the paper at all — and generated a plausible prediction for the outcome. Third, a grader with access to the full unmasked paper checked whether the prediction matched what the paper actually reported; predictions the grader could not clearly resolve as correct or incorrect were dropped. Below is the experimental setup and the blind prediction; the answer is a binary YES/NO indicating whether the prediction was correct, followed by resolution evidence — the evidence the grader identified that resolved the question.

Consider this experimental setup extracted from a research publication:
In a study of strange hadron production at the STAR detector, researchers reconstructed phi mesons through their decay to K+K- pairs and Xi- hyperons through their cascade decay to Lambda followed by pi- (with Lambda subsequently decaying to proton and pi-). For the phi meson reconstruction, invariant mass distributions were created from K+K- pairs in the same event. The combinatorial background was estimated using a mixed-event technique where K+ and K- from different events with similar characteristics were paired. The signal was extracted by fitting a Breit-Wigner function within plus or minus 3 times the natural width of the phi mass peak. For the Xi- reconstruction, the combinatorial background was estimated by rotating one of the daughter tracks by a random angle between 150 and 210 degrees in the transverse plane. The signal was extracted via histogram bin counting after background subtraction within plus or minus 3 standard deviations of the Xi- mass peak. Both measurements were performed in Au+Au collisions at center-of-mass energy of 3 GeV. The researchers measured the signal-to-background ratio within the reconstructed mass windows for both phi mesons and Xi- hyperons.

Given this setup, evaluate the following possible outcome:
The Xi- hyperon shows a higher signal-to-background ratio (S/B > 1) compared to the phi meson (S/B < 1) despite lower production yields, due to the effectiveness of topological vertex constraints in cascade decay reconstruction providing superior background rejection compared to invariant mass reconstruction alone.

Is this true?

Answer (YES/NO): NO